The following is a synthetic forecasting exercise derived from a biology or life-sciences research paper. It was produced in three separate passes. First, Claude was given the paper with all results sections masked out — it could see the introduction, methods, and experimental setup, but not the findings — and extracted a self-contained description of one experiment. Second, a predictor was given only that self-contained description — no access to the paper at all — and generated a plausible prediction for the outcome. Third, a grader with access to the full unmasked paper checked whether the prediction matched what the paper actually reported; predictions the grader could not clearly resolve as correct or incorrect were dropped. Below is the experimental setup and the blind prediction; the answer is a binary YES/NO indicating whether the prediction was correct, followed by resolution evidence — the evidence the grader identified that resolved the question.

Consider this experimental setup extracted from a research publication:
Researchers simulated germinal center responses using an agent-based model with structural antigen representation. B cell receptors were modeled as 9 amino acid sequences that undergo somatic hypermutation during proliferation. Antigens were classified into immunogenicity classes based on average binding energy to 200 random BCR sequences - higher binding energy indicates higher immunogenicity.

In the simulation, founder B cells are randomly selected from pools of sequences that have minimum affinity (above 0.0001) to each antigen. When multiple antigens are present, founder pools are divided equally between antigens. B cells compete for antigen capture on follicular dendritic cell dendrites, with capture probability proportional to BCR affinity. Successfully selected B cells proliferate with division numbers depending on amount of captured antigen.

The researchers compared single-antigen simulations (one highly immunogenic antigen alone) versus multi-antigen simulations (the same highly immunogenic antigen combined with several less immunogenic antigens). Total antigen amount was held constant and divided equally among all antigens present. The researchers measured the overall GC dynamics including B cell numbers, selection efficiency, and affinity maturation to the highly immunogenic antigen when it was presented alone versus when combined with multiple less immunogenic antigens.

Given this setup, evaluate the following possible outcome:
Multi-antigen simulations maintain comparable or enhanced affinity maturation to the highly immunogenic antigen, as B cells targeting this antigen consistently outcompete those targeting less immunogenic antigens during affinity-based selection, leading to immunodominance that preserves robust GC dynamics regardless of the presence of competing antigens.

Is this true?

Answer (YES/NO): NO